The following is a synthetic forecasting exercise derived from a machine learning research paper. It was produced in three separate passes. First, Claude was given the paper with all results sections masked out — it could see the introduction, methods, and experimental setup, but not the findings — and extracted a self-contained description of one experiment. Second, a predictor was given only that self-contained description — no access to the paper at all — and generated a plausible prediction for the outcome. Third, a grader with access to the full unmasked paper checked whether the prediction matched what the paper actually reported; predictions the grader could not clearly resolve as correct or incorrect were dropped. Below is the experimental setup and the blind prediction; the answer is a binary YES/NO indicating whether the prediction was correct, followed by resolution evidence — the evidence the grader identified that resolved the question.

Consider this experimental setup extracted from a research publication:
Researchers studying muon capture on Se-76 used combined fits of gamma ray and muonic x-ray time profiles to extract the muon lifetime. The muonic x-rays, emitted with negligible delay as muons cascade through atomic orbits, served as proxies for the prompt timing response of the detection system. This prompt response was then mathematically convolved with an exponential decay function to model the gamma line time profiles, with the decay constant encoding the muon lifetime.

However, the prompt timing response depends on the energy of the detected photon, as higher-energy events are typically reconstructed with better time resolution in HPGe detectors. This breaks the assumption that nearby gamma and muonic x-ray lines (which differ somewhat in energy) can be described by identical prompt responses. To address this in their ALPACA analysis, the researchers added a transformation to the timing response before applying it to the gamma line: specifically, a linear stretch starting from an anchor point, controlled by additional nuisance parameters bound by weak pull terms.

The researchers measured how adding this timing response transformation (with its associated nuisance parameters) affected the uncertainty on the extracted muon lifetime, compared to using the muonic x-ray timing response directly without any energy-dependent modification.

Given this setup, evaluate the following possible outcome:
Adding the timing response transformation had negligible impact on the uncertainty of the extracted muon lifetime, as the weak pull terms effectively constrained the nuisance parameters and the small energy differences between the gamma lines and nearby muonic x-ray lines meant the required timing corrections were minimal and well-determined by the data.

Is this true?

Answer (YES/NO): NO